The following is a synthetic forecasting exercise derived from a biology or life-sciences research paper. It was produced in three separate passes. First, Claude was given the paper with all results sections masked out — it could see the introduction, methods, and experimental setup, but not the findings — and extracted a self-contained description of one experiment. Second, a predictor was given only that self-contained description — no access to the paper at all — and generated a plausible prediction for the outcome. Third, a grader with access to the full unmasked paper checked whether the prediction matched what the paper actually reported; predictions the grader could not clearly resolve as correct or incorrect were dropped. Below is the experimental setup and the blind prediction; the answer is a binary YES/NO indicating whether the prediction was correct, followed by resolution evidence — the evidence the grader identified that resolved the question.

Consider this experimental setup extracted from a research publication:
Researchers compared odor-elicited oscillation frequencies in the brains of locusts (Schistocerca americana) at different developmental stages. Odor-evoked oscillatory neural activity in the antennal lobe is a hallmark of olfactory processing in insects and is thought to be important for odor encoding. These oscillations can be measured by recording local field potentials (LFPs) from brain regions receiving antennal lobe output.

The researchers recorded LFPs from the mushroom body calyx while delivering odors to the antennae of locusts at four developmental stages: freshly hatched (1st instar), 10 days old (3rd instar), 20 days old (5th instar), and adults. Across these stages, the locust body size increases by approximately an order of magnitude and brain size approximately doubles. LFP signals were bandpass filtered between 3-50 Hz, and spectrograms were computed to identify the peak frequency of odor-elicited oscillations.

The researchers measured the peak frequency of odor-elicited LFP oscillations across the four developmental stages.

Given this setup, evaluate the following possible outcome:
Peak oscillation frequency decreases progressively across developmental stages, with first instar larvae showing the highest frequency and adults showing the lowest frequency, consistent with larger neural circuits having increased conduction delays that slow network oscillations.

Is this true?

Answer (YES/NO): NO